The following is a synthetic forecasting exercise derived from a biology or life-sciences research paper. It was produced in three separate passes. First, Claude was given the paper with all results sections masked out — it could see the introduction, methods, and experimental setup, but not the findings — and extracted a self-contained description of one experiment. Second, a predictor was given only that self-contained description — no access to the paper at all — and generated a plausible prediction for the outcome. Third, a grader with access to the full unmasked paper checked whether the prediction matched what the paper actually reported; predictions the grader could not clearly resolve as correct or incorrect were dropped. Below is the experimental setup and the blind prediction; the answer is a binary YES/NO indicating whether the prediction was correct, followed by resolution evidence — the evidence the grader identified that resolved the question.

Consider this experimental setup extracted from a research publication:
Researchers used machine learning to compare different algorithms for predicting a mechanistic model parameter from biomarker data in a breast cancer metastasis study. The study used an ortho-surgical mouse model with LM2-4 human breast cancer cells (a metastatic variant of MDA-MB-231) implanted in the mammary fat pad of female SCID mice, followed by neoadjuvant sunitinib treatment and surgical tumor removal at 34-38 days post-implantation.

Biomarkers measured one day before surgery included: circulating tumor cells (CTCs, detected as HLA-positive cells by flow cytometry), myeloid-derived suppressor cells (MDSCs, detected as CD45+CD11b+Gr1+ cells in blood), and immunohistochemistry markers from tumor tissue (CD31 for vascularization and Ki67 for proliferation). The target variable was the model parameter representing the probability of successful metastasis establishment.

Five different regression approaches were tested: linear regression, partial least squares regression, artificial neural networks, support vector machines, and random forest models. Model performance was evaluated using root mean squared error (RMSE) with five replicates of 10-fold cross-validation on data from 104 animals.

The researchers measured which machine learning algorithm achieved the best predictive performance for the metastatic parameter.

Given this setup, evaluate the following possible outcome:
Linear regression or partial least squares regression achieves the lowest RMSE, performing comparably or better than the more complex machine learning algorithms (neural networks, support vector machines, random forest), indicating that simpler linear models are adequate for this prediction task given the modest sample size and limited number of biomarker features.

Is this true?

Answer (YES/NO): NO